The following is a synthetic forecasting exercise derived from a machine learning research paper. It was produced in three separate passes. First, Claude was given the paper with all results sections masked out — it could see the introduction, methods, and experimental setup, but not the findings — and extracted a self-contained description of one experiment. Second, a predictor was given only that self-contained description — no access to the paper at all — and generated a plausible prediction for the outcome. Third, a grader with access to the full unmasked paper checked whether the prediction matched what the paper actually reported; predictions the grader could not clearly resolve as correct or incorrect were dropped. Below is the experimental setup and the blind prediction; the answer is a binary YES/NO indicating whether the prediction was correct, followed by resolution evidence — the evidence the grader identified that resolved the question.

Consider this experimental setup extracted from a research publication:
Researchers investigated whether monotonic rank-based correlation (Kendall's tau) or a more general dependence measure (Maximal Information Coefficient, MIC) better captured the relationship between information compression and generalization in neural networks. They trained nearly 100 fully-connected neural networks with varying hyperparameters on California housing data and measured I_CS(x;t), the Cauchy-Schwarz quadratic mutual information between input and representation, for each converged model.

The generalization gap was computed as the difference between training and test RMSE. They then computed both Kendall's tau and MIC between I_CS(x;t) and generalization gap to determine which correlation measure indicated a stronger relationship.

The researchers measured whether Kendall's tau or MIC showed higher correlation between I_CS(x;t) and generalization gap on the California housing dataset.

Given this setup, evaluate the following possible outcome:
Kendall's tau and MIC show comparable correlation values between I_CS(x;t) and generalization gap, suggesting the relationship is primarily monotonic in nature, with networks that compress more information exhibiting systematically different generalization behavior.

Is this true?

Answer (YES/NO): YES